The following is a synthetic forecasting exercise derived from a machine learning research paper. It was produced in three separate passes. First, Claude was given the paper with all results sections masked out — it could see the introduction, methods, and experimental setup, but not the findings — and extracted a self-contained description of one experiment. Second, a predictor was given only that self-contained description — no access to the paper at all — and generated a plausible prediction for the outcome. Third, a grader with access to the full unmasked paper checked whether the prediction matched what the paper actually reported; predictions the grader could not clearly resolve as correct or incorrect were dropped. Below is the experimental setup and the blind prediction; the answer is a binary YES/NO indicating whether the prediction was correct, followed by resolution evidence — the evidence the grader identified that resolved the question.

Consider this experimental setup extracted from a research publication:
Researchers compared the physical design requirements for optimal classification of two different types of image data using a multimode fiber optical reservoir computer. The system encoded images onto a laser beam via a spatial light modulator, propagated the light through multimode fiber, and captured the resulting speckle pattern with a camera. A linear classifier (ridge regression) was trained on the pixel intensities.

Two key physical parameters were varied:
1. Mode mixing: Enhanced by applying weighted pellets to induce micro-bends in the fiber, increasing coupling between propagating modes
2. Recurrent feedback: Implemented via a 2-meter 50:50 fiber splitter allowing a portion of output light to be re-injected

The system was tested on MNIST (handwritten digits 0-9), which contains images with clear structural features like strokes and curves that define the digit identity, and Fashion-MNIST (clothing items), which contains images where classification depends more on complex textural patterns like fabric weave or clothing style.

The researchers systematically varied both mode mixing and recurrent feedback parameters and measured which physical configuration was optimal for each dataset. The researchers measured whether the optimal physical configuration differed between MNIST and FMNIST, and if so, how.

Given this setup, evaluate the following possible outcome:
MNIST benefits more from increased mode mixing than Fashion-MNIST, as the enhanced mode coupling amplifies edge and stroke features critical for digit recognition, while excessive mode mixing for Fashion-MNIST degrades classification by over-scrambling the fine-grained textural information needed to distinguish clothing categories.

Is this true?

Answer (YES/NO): NO